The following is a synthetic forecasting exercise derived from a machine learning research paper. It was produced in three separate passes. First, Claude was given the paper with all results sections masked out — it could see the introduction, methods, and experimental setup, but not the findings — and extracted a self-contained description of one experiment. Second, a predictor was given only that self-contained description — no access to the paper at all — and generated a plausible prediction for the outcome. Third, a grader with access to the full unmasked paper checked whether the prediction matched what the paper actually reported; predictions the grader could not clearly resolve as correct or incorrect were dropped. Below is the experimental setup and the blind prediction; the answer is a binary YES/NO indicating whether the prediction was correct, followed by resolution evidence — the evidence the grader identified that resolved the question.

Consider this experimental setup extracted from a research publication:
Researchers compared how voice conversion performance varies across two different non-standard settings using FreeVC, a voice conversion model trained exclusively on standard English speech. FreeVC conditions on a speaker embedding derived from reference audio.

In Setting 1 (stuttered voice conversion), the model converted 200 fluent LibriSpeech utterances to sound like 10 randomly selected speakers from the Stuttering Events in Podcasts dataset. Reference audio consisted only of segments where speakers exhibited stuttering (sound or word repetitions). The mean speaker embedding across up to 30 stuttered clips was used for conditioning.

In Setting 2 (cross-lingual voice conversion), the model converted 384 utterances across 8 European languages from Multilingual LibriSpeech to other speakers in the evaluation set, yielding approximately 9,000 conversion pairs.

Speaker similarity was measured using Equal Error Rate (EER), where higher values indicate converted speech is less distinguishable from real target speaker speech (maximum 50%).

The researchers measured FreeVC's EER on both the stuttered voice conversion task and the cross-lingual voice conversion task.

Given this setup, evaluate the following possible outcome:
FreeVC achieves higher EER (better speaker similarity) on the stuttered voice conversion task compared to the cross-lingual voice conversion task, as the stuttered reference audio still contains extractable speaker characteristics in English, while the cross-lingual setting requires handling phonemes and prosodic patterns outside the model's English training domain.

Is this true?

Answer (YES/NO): YES